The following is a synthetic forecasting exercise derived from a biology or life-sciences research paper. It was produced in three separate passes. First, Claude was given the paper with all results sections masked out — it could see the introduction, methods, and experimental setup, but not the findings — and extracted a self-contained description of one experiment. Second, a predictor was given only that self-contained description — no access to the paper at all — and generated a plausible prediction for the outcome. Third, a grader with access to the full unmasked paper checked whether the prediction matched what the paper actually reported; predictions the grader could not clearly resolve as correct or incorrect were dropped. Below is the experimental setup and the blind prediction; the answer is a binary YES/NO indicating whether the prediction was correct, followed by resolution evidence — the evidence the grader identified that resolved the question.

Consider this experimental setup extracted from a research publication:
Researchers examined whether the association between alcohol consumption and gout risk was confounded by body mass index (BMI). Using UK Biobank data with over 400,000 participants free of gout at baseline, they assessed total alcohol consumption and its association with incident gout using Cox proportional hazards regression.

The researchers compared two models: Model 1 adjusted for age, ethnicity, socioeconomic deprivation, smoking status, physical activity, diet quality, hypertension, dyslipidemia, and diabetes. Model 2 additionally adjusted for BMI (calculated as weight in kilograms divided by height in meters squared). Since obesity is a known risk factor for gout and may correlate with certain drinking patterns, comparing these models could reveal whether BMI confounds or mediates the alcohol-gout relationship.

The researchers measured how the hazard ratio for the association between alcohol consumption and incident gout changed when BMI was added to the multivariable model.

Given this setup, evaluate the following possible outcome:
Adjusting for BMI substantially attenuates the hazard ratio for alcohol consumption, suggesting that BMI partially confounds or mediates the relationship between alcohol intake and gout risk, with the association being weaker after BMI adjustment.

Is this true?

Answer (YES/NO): YES